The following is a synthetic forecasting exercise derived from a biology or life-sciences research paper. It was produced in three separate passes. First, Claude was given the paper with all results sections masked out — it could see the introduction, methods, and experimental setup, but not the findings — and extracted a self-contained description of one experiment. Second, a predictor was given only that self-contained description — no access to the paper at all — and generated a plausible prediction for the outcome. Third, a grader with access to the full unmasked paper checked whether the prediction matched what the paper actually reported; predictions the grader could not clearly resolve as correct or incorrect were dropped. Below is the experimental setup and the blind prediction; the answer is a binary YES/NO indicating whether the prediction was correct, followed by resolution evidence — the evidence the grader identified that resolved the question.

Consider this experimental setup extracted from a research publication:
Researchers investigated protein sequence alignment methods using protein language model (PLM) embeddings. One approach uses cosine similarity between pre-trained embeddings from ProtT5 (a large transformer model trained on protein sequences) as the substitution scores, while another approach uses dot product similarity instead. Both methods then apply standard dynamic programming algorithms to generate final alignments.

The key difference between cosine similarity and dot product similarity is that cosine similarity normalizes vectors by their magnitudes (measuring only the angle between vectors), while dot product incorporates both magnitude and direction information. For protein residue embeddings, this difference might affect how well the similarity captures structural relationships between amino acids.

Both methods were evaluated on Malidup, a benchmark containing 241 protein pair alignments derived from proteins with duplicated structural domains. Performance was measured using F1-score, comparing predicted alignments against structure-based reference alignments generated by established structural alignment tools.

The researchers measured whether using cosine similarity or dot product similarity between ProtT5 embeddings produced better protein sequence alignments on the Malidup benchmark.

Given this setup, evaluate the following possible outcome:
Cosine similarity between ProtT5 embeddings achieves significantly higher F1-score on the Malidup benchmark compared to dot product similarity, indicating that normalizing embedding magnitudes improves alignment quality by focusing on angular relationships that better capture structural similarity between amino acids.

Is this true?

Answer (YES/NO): NO